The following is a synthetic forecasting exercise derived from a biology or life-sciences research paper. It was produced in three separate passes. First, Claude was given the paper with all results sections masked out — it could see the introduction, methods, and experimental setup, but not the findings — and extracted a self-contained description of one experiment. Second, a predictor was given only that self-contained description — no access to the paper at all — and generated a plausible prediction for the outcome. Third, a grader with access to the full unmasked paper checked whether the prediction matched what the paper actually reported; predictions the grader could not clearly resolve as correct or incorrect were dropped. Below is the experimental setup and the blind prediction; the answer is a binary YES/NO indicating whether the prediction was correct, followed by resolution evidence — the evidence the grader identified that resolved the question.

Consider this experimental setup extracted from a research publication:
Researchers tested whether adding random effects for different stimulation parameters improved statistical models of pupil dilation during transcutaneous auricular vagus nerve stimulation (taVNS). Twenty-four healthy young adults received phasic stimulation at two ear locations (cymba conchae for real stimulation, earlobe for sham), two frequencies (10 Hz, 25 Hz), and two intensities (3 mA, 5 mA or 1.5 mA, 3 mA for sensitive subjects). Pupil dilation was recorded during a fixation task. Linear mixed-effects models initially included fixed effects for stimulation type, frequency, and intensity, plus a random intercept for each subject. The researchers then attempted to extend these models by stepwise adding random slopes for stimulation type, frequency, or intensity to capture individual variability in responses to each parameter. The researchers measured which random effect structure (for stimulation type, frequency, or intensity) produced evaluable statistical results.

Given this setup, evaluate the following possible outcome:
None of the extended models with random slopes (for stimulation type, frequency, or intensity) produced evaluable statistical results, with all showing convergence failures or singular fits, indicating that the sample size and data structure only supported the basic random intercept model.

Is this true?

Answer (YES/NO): NO